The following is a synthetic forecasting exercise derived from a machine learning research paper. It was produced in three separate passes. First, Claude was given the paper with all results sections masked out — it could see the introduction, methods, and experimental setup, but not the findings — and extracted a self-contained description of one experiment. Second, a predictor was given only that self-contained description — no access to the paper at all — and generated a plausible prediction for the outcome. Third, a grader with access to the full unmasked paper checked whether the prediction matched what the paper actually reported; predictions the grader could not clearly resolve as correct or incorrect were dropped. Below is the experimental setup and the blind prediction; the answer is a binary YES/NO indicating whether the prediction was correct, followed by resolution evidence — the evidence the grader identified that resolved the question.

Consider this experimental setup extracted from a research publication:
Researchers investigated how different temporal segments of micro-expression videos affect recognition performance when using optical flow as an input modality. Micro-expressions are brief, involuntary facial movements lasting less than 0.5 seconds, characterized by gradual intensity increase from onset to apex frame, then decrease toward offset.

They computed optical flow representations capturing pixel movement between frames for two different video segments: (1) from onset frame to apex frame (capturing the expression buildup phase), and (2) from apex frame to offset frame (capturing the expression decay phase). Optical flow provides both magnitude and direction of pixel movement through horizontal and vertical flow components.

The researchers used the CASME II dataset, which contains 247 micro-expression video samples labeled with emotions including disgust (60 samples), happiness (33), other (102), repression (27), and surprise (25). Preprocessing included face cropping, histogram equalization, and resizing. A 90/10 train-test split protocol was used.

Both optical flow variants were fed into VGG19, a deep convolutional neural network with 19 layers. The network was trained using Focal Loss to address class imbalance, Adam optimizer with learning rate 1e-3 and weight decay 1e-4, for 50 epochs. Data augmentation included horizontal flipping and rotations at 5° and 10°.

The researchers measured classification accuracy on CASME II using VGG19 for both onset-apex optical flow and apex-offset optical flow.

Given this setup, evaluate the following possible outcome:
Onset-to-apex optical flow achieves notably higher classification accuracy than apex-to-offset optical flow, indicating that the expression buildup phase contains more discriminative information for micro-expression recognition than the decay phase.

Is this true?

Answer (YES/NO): NO